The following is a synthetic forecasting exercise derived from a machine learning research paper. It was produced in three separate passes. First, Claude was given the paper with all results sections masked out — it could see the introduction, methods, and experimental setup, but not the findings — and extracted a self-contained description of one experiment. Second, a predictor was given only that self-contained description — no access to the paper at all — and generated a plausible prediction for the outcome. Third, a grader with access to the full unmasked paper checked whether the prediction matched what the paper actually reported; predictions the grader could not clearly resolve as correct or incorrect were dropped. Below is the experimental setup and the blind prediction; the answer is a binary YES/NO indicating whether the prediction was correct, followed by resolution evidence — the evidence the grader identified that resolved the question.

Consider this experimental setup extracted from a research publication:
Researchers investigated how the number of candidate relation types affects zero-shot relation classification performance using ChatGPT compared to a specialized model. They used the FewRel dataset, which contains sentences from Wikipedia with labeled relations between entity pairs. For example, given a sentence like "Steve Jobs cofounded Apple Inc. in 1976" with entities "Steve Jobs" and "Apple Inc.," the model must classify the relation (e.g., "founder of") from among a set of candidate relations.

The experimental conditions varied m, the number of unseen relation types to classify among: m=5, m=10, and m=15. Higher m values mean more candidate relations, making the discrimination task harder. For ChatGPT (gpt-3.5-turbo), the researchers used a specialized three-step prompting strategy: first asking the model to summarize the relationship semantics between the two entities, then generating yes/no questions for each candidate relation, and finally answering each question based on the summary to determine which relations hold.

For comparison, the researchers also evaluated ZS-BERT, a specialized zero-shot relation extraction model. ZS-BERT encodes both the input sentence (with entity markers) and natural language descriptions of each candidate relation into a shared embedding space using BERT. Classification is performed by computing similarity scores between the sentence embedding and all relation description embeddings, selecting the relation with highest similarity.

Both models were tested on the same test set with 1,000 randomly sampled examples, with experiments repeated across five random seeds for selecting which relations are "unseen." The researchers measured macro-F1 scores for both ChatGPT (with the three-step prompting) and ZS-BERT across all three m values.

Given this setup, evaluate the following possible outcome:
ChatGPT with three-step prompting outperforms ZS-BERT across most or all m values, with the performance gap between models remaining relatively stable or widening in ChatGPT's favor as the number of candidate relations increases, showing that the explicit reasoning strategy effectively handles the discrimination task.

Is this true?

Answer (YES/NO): YES